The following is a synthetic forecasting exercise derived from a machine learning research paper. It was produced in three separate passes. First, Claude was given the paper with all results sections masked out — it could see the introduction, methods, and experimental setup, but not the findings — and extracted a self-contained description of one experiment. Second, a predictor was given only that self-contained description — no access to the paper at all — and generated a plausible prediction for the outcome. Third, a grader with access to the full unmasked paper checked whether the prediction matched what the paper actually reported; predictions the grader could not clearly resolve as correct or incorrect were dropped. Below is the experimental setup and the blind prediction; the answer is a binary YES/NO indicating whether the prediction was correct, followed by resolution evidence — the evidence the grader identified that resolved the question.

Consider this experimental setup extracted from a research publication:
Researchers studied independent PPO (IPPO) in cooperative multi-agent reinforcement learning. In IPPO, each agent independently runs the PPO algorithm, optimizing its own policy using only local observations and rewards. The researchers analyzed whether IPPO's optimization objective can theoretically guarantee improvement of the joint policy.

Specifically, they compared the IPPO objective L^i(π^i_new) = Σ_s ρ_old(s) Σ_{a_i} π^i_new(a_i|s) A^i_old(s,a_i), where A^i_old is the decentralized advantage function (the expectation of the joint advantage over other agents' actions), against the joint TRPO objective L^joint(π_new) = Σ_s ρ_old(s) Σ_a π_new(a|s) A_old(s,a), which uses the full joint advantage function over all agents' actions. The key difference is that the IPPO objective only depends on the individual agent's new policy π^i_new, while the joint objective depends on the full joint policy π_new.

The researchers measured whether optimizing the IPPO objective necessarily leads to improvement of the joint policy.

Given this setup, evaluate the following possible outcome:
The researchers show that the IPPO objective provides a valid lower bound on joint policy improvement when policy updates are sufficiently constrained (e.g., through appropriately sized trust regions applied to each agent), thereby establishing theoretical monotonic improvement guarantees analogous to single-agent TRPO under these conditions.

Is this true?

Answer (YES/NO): NO